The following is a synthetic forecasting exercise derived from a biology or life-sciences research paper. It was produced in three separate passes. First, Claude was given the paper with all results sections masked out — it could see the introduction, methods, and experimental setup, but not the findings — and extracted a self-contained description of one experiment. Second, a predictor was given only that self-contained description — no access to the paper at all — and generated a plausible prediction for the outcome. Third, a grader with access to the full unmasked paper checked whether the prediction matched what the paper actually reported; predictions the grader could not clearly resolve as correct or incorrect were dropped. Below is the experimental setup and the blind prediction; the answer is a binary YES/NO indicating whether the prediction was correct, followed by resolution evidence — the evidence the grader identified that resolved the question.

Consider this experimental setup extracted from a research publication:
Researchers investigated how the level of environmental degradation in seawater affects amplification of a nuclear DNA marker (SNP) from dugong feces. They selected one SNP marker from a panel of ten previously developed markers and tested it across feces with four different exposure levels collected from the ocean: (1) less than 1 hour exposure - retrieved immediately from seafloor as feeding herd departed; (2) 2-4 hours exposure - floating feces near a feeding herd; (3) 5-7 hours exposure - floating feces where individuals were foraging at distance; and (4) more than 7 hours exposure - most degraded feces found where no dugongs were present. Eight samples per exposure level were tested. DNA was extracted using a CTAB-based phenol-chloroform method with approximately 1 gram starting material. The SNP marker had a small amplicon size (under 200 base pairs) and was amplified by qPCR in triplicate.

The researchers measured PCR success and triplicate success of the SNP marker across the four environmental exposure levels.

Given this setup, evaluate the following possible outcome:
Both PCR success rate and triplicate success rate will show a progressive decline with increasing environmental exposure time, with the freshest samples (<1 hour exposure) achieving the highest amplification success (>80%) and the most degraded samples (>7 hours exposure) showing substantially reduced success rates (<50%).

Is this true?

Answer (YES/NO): NO